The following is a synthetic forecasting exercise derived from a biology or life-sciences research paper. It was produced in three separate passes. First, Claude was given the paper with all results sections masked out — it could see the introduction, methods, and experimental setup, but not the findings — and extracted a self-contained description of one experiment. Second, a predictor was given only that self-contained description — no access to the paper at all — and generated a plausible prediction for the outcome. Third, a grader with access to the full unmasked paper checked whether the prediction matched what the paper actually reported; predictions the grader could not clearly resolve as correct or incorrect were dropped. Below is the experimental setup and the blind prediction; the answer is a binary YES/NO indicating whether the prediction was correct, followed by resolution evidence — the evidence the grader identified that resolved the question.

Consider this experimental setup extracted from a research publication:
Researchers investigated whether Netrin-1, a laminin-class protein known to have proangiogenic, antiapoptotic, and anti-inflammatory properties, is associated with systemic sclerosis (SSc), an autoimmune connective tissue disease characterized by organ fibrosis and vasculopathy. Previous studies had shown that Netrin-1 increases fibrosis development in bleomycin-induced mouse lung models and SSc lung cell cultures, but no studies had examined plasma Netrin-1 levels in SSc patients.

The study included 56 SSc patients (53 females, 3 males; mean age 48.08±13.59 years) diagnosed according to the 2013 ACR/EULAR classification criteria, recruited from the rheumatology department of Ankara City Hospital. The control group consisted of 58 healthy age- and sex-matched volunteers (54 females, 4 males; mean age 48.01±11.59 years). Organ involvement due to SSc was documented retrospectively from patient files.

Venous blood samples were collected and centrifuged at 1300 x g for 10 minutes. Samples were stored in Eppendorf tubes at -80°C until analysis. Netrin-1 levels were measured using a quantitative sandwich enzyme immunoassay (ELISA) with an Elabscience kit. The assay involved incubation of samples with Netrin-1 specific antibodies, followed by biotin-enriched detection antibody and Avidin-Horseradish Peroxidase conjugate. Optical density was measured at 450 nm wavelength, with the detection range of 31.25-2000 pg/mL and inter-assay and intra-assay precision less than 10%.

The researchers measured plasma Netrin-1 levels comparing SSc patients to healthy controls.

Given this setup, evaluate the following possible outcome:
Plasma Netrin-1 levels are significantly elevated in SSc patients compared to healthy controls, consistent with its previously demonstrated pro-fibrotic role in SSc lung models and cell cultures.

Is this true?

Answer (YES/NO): YES